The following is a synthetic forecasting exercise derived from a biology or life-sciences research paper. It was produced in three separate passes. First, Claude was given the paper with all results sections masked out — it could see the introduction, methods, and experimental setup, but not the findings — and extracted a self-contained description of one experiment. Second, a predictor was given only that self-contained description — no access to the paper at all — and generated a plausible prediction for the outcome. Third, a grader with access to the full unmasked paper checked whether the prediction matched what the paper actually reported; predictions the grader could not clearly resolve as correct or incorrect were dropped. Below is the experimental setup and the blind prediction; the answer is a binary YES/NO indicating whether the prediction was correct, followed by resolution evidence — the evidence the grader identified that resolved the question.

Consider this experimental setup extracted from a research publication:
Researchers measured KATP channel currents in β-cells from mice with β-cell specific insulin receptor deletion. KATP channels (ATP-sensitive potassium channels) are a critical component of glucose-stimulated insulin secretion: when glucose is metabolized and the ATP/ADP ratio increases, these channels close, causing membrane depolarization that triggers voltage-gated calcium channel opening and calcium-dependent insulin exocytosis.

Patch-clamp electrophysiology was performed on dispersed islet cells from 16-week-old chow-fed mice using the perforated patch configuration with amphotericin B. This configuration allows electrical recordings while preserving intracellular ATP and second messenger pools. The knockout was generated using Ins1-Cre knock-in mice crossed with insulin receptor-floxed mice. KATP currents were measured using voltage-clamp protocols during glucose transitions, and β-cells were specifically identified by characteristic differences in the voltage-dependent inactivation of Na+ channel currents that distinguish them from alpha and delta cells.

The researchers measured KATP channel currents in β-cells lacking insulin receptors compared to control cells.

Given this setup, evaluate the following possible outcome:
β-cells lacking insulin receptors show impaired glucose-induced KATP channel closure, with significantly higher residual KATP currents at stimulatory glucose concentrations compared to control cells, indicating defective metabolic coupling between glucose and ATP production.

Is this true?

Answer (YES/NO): NO